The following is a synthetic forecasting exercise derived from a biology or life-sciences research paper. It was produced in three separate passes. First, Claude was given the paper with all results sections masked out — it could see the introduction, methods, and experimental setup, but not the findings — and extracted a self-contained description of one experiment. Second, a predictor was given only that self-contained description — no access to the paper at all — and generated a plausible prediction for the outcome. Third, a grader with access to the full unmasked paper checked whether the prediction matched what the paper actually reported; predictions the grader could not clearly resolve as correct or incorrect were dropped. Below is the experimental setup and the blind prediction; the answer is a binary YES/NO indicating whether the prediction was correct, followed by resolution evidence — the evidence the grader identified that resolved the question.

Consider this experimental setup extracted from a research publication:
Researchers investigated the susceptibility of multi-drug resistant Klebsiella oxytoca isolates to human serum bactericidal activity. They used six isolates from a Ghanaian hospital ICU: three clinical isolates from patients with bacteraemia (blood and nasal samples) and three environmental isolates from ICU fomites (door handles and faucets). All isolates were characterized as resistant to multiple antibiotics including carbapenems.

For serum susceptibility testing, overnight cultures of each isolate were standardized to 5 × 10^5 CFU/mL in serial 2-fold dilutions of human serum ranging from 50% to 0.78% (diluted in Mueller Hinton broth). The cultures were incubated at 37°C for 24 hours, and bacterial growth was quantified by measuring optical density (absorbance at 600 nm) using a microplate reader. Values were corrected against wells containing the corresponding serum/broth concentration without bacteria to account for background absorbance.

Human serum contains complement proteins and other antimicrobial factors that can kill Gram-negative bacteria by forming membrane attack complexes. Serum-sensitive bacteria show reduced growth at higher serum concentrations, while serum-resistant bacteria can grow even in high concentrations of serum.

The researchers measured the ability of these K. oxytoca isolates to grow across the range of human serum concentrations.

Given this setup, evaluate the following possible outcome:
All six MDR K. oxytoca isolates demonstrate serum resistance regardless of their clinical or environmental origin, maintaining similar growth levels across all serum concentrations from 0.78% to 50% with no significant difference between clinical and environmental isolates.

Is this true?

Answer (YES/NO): NO